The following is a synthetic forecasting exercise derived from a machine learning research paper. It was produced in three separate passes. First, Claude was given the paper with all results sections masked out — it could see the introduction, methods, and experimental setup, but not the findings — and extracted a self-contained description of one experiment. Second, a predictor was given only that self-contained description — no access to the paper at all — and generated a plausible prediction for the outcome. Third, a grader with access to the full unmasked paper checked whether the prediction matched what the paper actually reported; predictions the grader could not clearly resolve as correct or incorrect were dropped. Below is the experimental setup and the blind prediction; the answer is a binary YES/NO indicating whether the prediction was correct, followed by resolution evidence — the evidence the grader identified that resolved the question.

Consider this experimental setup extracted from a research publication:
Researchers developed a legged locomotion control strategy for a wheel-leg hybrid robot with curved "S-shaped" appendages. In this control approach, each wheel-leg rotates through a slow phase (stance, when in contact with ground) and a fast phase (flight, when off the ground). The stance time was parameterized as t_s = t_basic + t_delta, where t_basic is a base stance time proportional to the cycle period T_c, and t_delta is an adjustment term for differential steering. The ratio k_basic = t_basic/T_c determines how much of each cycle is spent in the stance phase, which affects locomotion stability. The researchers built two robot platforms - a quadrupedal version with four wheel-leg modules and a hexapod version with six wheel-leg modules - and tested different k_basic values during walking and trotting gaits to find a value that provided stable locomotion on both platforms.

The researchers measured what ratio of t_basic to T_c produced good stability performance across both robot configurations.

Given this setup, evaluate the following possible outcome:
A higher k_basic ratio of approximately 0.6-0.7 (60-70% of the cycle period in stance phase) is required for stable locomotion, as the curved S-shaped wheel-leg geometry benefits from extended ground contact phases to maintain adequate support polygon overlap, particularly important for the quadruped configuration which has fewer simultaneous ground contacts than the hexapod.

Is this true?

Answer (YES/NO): YES